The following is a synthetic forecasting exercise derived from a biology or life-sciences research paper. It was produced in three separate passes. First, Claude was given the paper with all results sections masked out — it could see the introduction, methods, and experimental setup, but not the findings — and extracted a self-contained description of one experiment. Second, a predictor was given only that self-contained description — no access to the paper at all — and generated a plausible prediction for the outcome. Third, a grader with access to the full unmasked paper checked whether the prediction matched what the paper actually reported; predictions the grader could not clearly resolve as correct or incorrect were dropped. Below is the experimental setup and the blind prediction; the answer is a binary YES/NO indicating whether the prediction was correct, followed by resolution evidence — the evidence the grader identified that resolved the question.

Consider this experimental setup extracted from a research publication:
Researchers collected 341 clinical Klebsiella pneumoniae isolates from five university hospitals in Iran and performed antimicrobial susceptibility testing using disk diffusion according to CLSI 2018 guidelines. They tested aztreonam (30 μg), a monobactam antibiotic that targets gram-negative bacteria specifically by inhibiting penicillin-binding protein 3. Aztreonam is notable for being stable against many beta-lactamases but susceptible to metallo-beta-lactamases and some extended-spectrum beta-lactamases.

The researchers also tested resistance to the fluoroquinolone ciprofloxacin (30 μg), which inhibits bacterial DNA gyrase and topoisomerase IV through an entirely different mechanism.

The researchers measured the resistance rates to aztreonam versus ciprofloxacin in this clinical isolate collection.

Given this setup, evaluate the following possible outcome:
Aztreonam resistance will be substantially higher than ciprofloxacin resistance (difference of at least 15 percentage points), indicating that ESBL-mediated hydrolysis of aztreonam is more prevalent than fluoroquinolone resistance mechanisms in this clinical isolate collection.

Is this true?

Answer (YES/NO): NO